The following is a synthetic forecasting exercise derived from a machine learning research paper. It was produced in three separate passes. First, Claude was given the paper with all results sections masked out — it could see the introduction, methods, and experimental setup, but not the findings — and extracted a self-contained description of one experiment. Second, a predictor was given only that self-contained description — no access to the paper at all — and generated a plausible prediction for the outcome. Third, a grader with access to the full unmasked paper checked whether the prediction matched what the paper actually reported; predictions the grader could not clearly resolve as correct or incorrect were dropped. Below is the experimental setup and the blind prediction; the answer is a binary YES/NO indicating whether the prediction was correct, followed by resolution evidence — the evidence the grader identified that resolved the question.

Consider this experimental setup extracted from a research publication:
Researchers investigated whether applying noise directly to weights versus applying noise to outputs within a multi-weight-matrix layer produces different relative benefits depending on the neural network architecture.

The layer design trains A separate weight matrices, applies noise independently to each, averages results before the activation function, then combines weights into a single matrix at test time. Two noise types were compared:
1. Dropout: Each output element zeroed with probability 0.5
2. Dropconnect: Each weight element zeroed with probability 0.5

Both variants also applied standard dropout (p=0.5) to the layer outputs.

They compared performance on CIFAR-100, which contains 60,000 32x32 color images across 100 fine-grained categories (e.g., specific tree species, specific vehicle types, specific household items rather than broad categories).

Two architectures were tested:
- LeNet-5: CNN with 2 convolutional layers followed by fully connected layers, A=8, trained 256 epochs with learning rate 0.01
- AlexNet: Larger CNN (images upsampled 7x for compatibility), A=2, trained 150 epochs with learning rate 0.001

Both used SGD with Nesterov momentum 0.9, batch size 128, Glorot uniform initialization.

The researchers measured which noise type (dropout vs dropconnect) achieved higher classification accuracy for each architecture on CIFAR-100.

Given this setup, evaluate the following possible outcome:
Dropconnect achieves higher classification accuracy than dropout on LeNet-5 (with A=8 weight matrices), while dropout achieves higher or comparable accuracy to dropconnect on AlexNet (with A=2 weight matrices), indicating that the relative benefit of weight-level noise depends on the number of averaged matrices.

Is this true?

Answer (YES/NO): NO